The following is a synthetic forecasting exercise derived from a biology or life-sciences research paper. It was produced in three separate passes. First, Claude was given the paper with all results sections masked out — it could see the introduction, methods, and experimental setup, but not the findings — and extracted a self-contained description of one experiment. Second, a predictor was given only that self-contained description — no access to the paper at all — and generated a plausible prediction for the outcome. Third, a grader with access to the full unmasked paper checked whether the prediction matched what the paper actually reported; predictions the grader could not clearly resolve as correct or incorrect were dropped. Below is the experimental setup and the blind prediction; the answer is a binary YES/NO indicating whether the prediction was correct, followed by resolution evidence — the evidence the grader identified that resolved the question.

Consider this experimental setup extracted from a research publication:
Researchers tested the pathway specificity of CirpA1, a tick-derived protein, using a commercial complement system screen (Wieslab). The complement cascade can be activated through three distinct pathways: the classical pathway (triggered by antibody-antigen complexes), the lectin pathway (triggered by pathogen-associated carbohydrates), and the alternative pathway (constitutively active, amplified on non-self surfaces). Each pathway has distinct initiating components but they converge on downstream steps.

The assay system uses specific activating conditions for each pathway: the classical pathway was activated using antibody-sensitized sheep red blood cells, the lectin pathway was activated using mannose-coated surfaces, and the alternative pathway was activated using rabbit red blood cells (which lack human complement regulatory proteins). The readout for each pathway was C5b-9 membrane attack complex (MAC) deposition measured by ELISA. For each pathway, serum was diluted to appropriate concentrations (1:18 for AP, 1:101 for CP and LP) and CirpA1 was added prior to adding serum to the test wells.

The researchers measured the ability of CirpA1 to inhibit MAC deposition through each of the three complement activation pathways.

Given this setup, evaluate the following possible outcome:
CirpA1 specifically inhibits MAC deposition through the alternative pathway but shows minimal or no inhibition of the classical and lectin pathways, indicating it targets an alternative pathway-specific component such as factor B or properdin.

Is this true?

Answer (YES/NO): YES